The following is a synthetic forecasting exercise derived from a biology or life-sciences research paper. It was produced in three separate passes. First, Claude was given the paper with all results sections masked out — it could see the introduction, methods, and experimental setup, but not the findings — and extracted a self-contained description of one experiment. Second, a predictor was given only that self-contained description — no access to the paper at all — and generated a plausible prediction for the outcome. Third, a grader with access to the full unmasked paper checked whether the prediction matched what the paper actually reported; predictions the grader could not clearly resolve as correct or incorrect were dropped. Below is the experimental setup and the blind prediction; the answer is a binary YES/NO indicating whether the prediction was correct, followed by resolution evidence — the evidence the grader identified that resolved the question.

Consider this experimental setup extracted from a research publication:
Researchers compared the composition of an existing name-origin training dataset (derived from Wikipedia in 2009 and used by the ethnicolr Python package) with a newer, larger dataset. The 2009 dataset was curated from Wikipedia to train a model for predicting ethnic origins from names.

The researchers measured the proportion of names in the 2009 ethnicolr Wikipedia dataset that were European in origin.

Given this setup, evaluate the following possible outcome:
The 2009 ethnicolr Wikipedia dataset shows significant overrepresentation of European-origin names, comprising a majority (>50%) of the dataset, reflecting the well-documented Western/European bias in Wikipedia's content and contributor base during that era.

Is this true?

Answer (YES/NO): YES